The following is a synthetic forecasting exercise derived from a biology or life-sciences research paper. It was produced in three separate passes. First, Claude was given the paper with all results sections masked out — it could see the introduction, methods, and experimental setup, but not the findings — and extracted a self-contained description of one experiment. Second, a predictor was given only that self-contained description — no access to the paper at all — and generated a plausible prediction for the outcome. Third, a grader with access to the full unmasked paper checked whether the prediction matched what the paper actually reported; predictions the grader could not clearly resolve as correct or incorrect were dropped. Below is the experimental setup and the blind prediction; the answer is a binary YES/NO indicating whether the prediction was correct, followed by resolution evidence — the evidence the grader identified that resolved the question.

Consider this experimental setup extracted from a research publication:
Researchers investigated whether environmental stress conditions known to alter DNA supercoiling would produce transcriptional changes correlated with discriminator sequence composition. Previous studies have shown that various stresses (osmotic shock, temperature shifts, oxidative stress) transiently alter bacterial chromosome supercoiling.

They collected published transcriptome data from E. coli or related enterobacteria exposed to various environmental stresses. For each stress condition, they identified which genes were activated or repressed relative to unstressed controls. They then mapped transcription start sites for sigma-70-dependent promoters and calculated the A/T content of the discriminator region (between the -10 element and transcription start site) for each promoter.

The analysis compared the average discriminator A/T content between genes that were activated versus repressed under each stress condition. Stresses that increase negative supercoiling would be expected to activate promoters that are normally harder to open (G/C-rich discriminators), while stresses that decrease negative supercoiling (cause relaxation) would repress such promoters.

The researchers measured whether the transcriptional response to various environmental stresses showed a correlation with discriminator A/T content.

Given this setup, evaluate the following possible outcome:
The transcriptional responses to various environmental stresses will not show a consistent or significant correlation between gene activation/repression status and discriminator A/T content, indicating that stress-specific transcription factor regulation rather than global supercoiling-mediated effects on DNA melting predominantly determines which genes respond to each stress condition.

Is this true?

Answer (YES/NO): NO